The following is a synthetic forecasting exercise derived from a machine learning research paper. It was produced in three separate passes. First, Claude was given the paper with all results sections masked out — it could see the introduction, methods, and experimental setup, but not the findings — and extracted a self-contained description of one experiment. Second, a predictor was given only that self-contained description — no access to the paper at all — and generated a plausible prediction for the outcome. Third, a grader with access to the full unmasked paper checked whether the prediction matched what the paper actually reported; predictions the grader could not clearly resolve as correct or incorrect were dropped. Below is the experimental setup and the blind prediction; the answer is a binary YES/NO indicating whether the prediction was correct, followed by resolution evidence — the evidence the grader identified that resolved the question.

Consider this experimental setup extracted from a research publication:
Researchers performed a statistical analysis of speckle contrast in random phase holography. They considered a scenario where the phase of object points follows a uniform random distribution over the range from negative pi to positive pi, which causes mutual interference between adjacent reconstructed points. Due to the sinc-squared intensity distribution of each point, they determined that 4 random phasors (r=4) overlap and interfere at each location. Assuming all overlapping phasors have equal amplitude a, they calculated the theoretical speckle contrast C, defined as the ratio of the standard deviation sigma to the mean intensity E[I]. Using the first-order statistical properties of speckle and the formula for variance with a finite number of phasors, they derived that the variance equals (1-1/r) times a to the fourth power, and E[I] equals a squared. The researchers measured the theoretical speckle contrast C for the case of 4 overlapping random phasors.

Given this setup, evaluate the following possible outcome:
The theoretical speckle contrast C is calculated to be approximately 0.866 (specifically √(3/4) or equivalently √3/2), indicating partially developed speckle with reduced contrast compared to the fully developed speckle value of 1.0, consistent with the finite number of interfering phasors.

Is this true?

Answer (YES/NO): YES